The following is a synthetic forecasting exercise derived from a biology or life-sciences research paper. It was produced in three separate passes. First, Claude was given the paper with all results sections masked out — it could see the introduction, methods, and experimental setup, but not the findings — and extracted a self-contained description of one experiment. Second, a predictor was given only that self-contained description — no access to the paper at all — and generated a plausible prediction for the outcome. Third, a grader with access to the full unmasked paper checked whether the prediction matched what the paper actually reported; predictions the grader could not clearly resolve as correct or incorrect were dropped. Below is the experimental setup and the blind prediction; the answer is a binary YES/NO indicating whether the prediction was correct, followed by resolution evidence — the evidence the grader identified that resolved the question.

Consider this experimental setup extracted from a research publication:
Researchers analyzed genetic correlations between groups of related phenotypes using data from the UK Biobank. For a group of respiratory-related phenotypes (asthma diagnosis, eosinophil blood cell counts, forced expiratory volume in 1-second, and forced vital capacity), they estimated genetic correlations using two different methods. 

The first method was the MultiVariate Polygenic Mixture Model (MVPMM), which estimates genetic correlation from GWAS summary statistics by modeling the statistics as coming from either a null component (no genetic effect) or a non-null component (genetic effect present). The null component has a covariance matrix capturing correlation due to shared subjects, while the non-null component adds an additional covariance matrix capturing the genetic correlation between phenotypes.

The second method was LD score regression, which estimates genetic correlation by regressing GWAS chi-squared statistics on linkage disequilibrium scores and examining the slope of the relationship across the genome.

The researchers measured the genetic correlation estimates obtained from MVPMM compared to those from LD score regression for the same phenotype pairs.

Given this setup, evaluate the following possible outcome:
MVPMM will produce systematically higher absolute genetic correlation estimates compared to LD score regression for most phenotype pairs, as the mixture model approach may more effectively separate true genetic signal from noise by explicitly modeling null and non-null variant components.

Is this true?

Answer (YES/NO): NO